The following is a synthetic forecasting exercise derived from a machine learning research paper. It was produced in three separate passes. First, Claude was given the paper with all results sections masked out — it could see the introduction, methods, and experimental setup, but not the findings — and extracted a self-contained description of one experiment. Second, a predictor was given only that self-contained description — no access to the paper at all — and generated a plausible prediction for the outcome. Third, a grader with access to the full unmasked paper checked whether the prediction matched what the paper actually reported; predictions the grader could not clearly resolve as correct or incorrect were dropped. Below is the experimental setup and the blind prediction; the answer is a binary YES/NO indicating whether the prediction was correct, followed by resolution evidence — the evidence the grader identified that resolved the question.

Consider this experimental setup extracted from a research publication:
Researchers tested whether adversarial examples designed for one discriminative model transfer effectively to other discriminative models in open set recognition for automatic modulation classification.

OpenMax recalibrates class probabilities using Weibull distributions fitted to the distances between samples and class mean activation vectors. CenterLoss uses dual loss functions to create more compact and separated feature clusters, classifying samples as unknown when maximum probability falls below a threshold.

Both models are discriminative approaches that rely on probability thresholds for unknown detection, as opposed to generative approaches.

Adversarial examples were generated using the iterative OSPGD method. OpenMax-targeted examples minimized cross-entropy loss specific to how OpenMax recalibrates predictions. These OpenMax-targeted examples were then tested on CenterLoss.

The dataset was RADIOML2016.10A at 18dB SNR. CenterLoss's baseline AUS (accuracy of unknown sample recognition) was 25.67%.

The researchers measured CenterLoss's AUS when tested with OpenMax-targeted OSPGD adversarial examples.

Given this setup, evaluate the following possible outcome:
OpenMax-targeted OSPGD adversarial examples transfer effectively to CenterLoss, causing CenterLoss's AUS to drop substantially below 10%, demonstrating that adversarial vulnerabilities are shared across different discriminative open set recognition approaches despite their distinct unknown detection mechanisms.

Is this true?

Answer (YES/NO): NO